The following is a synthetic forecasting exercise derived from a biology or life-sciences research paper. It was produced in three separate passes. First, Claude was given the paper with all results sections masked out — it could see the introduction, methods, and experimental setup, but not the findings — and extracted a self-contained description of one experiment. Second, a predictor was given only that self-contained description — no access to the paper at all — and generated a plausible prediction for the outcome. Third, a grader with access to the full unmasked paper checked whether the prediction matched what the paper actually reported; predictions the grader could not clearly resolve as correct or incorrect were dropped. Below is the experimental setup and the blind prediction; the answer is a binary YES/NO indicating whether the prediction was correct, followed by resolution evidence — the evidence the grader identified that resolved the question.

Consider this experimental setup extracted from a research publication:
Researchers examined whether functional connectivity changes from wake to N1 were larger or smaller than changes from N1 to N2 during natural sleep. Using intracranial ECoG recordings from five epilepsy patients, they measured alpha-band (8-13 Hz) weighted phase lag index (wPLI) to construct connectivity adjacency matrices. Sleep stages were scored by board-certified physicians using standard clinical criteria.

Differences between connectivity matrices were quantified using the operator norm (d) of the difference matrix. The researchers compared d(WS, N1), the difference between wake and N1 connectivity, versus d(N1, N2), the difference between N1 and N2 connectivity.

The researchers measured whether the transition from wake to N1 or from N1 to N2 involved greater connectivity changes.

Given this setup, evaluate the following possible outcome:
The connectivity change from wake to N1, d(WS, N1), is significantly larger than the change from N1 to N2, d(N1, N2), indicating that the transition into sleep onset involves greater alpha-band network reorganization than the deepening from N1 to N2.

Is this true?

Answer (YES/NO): NO